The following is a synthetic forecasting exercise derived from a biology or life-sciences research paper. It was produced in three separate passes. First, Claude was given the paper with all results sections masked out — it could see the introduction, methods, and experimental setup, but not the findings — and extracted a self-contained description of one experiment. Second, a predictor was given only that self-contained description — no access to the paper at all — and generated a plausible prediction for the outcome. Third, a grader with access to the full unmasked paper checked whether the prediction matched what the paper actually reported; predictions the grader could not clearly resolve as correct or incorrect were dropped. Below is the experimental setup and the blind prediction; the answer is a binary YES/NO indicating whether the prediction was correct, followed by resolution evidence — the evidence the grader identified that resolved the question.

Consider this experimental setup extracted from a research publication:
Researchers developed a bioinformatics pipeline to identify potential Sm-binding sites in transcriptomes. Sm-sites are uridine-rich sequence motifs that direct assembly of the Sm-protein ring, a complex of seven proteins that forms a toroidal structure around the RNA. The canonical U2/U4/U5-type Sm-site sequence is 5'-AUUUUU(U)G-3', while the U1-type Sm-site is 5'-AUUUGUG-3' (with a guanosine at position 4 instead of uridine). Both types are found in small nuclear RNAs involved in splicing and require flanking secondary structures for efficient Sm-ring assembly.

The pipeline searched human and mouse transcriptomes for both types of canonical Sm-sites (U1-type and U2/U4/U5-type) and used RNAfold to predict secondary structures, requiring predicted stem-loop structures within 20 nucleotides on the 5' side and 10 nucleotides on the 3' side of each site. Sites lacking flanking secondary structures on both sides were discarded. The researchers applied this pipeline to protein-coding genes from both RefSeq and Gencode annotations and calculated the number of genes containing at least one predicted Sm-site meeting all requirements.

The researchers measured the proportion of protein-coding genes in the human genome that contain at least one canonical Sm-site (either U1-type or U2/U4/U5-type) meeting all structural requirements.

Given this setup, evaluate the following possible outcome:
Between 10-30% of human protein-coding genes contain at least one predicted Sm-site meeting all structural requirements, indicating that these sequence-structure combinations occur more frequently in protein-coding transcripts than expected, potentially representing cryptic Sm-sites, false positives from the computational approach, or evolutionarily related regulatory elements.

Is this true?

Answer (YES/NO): NO